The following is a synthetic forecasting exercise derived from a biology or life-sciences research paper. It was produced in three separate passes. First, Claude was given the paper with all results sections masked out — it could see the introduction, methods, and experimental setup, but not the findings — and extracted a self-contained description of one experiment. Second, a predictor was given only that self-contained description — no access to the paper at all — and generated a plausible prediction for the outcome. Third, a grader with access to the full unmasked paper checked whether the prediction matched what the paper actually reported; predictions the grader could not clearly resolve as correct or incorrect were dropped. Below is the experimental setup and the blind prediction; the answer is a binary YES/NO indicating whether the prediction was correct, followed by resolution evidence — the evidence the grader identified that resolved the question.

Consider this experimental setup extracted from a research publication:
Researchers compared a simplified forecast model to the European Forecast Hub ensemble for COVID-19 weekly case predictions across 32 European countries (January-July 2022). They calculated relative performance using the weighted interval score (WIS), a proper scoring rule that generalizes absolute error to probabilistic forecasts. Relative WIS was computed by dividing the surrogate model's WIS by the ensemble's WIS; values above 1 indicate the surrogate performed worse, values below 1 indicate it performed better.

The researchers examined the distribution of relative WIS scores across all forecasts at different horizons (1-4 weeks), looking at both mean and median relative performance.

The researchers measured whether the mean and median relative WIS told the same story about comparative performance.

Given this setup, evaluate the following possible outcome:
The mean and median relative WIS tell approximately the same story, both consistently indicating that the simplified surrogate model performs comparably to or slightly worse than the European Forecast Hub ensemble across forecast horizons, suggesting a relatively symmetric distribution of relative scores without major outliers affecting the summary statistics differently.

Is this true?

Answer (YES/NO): NO